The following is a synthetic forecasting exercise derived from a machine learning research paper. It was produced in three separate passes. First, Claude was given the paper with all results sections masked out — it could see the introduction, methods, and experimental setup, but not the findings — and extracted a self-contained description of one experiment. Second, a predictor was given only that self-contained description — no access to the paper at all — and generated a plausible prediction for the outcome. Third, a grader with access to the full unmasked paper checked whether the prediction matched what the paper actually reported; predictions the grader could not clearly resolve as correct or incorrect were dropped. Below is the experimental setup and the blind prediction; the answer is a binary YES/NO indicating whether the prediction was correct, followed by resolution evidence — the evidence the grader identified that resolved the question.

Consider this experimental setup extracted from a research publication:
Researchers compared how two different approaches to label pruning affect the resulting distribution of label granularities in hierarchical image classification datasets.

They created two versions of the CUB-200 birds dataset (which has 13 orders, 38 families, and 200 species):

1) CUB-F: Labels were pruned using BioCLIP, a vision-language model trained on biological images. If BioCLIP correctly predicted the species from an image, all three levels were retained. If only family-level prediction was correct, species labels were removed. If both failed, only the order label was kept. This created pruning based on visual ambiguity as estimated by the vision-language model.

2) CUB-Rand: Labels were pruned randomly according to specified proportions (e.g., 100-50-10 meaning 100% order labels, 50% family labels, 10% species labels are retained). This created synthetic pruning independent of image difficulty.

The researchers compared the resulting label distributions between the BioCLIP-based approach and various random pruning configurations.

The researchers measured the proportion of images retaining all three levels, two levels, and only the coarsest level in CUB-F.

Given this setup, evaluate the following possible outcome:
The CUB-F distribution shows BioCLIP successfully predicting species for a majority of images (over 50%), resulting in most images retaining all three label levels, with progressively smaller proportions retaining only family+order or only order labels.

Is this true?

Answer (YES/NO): NO